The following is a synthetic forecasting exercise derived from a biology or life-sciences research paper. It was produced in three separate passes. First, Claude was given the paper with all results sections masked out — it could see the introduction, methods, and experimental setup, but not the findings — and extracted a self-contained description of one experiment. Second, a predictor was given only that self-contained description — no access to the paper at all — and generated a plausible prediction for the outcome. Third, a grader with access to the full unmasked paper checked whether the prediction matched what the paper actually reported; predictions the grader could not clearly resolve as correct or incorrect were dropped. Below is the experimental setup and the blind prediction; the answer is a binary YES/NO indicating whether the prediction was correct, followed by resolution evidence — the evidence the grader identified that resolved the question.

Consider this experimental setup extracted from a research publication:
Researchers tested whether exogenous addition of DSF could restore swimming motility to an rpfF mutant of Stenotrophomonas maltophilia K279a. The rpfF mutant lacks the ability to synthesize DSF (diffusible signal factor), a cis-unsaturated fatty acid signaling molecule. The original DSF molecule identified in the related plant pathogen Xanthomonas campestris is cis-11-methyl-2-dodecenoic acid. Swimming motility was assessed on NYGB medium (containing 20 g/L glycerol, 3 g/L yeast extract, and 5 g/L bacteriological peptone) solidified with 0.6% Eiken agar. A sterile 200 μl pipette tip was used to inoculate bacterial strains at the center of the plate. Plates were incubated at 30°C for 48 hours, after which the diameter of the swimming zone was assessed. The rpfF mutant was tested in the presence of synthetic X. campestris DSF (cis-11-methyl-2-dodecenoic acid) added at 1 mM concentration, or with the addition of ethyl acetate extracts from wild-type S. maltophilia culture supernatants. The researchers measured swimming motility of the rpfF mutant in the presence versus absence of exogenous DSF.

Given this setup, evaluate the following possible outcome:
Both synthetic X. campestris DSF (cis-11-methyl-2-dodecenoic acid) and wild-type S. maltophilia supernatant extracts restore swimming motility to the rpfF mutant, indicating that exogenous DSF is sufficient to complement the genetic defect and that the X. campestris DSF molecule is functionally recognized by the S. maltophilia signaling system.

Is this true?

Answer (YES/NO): YES